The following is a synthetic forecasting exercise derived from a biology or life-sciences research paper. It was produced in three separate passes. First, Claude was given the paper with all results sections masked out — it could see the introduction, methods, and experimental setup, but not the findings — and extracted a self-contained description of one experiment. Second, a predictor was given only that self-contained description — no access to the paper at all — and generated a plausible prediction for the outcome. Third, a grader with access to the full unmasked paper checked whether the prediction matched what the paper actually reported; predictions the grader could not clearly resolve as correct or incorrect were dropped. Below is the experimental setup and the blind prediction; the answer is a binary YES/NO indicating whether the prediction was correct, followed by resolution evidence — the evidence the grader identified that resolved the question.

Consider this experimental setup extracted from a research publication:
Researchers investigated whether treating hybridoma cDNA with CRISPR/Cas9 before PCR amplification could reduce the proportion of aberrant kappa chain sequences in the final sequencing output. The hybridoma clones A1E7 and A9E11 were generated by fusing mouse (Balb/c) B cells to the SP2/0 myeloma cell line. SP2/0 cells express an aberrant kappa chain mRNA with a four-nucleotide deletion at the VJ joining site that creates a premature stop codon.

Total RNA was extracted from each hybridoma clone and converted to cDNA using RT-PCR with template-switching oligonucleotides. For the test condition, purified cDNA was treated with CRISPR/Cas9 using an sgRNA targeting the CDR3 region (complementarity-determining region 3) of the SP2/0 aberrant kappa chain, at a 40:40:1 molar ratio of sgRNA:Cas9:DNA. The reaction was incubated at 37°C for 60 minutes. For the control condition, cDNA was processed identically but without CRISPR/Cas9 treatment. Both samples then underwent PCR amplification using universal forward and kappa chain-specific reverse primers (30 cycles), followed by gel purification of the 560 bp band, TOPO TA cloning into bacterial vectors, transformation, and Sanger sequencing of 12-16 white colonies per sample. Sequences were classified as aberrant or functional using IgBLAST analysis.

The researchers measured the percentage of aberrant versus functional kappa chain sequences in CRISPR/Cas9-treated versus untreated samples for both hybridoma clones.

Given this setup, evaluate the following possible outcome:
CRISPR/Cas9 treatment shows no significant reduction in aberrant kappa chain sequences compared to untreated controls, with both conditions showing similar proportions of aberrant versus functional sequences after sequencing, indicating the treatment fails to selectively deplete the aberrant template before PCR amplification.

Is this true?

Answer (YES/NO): NO